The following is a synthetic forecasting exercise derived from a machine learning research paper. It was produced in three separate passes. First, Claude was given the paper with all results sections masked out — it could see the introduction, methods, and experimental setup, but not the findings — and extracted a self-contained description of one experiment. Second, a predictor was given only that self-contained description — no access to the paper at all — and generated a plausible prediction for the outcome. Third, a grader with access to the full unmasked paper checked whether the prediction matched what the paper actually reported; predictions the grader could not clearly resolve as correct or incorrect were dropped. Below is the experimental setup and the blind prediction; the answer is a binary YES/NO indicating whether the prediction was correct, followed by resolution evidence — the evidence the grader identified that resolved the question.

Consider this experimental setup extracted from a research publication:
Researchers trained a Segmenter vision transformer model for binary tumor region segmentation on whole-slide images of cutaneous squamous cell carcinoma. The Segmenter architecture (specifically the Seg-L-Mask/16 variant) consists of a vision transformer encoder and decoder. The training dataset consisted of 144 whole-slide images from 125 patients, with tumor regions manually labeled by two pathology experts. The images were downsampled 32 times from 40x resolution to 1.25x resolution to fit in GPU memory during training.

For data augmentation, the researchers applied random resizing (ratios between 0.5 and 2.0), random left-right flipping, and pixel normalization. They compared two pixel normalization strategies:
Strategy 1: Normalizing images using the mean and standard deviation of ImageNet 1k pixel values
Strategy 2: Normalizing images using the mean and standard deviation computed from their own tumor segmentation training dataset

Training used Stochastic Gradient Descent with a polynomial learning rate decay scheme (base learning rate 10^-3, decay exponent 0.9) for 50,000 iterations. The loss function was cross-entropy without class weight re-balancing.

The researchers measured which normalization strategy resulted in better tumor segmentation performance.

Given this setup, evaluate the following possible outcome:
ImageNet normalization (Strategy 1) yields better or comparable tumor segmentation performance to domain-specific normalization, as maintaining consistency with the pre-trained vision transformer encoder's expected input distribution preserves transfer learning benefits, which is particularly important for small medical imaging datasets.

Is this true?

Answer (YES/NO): YES